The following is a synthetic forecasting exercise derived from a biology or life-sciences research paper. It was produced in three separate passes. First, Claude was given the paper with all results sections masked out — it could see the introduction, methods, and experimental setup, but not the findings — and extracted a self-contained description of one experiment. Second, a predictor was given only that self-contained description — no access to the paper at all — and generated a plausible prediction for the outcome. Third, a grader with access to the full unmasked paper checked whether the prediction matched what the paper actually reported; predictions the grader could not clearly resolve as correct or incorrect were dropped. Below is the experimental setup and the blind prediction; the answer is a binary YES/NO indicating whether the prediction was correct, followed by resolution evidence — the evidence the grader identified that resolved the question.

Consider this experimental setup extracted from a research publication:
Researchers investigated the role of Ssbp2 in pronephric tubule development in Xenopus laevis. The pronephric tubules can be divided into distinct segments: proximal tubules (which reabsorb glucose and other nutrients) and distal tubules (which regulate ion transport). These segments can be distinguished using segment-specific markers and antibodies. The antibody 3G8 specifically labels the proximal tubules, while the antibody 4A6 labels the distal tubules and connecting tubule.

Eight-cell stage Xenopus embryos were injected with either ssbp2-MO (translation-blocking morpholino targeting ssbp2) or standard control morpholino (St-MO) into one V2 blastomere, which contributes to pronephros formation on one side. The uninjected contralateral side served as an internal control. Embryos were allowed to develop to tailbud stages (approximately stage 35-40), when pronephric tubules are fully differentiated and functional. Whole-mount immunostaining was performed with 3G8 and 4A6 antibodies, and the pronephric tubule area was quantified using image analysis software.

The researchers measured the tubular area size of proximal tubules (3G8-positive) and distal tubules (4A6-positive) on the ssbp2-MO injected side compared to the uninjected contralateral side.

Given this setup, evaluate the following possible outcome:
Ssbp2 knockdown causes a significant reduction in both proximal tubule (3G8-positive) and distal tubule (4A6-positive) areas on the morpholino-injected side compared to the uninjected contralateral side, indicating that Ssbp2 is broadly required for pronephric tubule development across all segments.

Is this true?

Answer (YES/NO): NO